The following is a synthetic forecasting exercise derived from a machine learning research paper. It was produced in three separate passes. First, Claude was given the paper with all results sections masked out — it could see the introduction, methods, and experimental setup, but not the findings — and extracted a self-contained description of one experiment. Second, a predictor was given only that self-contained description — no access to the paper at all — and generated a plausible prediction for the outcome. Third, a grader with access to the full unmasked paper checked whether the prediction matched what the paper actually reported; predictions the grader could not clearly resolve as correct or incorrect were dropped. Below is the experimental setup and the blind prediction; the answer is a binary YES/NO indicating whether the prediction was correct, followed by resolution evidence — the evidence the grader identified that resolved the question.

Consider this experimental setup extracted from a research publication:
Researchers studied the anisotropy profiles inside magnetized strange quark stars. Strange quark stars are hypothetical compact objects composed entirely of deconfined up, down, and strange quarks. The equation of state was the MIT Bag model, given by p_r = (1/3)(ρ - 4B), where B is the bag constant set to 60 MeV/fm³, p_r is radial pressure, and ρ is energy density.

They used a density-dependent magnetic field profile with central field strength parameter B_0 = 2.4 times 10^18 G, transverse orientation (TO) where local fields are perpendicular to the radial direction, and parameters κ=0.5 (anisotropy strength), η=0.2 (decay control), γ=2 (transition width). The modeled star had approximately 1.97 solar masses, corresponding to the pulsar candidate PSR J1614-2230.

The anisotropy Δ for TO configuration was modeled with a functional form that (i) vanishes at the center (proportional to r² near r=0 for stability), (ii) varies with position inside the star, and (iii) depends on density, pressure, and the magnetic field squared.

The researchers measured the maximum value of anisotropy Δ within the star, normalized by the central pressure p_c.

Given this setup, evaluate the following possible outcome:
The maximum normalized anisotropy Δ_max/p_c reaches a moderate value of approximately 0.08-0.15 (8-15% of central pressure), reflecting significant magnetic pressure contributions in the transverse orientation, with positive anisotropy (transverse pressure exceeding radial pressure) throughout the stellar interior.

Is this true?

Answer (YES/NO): NO